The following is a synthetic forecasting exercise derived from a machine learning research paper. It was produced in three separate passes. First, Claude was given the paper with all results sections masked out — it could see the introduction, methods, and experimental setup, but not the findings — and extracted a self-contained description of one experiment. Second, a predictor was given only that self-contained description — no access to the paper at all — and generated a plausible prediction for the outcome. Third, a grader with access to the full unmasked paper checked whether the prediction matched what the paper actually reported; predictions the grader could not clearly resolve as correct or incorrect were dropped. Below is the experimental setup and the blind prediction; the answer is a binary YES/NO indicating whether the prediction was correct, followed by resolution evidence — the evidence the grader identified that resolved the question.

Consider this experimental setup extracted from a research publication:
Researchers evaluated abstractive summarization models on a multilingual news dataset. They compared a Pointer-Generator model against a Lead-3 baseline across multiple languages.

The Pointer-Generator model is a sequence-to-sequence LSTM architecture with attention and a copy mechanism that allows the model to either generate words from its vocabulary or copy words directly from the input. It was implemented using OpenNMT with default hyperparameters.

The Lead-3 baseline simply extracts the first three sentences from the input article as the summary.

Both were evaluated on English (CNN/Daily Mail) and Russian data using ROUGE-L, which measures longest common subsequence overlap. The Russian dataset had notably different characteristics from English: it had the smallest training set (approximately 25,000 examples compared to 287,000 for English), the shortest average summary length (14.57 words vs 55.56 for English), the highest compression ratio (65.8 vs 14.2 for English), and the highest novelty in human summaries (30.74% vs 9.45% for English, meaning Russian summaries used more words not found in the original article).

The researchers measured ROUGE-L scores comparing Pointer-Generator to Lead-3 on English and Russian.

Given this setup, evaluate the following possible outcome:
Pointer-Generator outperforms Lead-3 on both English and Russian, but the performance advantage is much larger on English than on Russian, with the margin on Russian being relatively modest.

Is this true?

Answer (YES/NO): NO